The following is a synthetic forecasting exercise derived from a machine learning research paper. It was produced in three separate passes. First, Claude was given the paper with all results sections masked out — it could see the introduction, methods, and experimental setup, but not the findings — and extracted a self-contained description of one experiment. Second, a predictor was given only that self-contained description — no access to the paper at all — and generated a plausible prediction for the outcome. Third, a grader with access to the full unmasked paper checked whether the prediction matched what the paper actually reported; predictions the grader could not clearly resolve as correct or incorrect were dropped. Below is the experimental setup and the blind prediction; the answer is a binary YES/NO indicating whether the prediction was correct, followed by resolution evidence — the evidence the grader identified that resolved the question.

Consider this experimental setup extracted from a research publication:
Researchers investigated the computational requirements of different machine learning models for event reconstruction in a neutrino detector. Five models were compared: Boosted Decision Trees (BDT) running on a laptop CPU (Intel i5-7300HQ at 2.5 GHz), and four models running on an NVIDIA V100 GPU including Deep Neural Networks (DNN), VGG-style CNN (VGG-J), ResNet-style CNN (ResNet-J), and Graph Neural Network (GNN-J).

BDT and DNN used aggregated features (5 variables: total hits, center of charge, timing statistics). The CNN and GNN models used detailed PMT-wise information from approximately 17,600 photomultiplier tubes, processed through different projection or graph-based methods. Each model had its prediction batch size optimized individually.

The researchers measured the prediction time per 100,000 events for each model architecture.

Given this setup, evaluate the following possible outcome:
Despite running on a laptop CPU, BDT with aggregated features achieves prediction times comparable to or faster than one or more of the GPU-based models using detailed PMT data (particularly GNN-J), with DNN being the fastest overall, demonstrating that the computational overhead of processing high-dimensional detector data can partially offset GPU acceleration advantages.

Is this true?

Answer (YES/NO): NO